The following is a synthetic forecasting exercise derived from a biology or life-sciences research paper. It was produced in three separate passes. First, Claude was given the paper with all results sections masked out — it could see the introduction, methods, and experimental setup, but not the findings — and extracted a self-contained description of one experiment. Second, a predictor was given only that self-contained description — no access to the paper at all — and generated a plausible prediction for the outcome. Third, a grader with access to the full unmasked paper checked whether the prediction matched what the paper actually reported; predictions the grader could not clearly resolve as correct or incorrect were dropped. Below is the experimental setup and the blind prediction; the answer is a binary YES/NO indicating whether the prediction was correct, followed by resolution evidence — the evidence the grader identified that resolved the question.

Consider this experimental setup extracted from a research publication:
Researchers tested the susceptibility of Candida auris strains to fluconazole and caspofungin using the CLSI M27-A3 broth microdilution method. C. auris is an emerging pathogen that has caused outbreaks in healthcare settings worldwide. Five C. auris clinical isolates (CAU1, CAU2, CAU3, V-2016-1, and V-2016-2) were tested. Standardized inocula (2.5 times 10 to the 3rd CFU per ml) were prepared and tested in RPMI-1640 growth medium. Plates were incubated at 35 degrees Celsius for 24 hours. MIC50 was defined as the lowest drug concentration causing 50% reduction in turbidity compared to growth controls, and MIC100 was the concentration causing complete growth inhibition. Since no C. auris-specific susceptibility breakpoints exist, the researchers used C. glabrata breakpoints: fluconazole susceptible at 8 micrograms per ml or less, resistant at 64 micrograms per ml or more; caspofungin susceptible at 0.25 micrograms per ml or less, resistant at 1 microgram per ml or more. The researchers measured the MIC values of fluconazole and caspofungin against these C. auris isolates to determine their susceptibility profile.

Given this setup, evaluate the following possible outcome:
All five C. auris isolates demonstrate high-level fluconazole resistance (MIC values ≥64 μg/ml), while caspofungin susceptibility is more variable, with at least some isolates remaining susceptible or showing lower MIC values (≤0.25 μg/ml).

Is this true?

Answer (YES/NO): NO